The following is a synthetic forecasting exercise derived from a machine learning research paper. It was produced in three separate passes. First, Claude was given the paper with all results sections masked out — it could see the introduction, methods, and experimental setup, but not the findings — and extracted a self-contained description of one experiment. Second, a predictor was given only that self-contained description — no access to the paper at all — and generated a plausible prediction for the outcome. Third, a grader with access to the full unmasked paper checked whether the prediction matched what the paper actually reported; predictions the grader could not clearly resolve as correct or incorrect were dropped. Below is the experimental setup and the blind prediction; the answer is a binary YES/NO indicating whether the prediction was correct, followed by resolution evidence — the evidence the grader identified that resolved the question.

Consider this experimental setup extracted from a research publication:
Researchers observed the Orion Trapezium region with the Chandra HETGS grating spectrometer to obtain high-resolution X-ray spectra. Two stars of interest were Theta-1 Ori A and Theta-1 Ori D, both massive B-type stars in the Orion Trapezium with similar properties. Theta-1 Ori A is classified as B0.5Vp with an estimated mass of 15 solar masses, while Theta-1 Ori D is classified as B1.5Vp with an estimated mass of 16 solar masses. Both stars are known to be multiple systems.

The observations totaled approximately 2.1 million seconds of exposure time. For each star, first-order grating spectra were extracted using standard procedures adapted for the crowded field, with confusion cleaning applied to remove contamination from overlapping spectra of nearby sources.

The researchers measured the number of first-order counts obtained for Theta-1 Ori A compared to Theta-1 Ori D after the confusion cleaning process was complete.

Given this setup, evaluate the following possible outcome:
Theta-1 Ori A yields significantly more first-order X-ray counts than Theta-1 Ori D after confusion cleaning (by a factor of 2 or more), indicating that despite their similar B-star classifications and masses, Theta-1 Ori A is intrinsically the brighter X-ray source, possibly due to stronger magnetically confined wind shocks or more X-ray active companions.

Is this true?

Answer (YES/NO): YES